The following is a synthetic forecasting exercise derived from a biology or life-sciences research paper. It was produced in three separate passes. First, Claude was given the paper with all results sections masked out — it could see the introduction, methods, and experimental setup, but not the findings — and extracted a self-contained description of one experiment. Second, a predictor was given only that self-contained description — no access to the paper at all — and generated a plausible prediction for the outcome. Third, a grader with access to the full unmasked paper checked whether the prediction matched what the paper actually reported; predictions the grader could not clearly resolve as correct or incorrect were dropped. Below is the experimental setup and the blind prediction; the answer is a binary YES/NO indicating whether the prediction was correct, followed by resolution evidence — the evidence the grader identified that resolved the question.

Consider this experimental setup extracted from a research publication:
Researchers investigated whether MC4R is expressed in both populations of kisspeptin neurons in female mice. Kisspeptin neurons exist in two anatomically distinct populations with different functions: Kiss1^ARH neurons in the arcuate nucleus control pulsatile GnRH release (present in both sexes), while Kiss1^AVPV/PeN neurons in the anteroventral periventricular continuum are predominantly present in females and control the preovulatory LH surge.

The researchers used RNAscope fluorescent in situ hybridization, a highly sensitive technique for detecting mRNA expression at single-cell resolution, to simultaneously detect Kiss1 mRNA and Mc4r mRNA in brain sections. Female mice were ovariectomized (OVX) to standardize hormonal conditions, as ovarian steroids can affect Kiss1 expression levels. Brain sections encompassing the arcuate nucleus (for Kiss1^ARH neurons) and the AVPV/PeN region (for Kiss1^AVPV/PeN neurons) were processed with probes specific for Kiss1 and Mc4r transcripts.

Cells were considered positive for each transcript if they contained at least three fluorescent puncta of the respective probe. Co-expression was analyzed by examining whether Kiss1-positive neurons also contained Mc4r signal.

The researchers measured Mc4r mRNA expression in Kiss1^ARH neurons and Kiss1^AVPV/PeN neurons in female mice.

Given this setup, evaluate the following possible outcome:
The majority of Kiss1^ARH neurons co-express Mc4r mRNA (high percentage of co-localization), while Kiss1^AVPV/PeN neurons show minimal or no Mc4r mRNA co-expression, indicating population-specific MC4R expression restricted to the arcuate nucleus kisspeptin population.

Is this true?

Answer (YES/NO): NO